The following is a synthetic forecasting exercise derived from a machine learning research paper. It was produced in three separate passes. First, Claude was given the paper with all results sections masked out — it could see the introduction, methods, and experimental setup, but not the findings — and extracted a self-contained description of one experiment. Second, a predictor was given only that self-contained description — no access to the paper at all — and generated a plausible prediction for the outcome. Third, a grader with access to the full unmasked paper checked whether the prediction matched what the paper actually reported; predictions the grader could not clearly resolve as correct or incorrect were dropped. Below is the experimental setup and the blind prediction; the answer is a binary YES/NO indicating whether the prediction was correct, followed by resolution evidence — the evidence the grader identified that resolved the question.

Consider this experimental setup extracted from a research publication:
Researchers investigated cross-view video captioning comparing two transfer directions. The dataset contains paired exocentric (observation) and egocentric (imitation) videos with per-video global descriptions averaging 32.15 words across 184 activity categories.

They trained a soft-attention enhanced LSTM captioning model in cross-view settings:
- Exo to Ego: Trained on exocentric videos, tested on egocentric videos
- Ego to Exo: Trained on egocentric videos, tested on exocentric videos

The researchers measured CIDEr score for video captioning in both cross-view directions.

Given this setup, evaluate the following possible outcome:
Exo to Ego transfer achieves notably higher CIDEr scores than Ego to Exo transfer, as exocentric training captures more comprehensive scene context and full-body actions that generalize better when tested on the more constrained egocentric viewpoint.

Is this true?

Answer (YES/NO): YES